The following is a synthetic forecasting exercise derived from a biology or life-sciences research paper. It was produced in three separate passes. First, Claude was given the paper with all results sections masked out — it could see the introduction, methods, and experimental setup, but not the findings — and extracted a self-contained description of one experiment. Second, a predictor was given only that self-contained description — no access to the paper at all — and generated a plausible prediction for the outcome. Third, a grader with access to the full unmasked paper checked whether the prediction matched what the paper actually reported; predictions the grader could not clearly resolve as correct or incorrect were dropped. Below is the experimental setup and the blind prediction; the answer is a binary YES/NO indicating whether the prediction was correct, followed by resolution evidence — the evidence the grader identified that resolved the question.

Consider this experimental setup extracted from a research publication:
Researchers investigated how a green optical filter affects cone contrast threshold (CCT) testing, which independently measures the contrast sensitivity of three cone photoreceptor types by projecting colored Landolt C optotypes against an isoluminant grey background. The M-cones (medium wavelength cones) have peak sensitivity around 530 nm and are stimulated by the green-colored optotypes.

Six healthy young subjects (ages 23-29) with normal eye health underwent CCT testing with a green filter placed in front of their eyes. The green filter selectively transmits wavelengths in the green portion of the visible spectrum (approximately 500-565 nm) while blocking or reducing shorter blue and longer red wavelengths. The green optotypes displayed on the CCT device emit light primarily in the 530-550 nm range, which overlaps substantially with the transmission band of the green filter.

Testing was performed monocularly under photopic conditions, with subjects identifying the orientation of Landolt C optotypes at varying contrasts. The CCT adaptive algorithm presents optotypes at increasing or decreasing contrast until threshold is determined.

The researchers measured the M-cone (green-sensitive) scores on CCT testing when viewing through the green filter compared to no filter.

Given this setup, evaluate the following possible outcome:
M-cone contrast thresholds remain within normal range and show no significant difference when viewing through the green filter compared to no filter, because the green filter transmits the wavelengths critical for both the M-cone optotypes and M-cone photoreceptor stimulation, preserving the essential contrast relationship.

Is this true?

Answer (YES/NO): NO